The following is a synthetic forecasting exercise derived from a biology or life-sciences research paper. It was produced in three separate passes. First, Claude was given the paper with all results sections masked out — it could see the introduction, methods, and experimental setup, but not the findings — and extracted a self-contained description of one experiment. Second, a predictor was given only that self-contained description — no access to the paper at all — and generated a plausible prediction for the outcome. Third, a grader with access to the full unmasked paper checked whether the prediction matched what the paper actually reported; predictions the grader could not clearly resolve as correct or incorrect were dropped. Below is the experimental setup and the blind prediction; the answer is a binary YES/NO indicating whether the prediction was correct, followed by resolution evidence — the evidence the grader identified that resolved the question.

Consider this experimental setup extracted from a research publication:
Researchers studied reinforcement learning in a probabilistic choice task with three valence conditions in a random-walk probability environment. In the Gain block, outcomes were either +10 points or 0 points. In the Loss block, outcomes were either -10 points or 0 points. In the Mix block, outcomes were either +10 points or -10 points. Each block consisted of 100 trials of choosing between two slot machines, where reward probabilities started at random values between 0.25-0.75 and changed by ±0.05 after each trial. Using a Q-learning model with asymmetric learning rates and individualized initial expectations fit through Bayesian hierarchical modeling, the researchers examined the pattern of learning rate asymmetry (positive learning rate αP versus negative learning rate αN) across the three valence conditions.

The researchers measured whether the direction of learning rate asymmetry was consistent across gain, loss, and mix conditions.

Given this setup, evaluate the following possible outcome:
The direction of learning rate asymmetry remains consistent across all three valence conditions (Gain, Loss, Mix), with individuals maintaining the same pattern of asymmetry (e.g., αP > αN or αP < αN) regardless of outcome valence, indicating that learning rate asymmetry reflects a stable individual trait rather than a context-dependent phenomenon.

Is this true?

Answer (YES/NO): YES